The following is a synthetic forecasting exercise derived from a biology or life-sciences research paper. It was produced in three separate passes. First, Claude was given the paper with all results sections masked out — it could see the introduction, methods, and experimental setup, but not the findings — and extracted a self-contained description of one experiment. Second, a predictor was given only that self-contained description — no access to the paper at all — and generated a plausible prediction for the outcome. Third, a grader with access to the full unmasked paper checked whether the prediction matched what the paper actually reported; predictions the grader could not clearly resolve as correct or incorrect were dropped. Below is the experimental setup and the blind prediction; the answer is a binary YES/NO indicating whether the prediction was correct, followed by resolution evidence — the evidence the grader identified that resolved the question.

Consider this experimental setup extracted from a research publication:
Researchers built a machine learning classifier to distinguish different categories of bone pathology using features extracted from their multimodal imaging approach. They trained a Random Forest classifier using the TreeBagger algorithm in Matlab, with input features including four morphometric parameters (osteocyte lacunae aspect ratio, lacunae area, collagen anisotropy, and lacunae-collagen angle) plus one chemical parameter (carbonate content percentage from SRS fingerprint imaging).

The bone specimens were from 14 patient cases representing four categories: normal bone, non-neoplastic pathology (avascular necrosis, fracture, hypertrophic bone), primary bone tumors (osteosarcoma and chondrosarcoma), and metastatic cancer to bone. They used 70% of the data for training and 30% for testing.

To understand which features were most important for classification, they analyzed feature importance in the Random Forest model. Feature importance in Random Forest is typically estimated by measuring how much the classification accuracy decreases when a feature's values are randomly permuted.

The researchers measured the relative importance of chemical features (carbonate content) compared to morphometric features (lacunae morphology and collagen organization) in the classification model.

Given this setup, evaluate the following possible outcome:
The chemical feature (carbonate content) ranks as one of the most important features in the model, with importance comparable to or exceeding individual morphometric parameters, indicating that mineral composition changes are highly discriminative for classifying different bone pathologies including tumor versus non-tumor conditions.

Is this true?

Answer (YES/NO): YES